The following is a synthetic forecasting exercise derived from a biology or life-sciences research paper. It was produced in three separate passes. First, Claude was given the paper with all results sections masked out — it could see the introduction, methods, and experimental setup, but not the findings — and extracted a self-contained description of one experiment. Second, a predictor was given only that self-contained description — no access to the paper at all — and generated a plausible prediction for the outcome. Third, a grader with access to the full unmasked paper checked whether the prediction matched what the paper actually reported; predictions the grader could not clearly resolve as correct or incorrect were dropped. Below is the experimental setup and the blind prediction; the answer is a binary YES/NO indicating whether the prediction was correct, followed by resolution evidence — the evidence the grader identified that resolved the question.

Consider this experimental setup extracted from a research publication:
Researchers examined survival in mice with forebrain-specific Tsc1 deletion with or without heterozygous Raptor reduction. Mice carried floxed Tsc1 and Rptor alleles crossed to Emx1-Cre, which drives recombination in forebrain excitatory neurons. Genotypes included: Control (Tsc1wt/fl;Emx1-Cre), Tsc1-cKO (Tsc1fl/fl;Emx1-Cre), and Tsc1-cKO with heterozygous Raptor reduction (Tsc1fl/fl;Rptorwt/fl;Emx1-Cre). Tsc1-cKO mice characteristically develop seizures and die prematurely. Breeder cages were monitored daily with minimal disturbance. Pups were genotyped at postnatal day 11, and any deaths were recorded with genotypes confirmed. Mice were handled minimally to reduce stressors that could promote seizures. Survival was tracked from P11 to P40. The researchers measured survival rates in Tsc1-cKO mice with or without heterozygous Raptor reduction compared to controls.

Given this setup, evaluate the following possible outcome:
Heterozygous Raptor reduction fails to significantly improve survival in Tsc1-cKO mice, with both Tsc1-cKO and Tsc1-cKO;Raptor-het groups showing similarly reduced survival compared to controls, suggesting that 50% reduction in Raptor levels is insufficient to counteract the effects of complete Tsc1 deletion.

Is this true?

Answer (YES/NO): NO